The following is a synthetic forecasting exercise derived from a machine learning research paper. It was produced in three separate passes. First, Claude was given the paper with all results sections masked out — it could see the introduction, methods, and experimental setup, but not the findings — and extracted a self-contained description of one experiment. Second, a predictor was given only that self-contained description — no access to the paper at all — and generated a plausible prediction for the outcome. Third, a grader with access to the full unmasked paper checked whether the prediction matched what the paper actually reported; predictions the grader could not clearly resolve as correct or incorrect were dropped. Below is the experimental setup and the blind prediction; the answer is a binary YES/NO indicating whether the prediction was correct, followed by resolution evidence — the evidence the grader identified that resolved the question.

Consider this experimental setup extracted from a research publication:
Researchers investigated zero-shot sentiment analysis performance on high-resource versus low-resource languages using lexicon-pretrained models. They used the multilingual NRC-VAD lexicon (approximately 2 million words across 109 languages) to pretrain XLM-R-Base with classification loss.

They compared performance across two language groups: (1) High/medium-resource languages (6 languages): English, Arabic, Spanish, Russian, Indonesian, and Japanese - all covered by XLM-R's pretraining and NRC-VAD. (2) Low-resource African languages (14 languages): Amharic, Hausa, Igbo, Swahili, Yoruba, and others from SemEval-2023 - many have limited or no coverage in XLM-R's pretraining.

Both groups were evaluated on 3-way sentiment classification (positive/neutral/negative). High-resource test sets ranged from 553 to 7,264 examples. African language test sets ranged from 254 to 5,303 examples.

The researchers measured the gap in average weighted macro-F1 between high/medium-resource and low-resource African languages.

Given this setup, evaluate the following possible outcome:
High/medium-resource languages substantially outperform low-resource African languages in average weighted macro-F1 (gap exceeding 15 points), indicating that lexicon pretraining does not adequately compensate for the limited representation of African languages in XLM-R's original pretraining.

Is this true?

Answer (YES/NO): YES